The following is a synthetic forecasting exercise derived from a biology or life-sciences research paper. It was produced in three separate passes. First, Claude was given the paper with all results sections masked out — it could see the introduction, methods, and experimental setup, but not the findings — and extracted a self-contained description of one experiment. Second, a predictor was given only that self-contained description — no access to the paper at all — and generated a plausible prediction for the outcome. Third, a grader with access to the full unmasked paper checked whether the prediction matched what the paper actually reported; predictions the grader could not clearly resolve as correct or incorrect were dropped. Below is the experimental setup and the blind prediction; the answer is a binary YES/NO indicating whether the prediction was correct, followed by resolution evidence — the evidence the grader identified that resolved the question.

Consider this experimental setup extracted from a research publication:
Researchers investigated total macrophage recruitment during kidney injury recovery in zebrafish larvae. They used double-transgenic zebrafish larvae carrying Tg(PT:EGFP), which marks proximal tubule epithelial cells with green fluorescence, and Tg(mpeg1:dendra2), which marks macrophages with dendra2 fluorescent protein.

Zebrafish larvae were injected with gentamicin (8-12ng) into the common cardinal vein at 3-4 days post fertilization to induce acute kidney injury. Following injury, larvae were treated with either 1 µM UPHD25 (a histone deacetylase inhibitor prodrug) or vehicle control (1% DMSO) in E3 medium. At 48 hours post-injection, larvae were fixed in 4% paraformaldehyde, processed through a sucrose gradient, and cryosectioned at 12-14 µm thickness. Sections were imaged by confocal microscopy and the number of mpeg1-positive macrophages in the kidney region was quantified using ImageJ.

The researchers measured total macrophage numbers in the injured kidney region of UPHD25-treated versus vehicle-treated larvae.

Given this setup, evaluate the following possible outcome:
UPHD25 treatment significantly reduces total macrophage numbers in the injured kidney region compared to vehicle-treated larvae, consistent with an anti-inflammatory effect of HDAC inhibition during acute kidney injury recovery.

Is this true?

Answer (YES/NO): YES